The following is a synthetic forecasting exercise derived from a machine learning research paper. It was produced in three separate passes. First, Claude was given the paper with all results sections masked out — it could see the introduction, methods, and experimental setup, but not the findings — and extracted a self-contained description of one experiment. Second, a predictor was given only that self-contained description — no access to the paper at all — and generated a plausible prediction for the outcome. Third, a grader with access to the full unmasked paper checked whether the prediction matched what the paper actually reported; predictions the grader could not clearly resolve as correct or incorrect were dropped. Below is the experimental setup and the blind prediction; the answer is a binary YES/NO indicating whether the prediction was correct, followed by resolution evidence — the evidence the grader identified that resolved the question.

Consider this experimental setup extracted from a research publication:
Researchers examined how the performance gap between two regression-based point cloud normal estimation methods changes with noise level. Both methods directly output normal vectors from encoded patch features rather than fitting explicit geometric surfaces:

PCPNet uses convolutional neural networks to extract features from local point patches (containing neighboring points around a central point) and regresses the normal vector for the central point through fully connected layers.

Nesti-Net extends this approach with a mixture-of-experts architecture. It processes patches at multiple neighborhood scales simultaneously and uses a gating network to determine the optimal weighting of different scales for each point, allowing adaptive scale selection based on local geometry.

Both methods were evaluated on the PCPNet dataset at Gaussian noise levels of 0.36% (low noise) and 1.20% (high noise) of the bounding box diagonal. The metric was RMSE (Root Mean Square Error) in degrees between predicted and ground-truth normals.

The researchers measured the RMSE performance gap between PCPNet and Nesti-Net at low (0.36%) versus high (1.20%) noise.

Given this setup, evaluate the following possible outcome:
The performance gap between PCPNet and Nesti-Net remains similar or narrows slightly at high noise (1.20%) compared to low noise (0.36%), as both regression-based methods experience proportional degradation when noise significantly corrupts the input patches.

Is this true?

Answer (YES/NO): YES